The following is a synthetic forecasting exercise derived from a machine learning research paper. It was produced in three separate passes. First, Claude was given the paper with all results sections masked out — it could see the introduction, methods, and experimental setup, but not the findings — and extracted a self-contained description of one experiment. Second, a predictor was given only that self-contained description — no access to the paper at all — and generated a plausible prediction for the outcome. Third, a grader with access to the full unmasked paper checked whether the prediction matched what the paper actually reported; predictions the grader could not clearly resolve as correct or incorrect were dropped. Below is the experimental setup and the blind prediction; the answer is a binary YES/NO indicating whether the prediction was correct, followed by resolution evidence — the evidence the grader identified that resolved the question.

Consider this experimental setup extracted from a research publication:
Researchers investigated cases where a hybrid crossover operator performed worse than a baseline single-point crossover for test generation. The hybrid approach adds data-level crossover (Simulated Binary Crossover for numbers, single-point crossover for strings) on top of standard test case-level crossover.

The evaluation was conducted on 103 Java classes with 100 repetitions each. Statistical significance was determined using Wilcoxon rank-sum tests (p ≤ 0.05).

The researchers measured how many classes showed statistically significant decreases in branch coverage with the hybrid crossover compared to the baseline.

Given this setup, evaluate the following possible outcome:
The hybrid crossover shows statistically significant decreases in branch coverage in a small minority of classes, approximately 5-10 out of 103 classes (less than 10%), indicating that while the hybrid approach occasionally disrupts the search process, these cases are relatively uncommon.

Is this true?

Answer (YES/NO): NO